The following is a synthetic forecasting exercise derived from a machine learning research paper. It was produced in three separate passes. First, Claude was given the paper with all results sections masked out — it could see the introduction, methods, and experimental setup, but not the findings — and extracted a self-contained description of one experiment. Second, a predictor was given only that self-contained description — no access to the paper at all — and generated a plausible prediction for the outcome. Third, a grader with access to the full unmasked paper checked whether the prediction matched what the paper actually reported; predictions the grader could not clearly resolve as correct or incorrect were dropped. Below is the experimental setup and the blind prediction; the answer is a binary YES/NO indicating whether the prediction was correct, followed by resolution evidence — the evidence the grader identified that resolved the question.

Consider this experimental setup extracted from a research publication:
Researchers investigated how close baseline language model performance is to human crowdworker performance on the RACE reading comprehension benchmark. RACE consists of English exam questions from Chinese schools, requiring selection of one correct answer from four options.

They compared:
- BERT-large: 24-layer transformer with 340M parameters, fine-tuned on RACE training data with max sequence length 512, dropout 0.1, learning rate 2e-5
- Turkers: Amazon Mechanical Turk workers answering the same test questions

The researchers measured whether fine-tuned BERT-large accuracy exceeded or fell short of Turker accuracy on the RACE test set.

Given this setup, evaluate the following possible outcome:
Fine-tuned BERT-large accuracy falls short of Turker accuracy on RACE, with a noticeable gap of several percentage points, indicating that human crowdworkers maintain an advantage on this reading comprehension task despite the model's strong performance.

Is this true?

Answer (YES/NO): NO